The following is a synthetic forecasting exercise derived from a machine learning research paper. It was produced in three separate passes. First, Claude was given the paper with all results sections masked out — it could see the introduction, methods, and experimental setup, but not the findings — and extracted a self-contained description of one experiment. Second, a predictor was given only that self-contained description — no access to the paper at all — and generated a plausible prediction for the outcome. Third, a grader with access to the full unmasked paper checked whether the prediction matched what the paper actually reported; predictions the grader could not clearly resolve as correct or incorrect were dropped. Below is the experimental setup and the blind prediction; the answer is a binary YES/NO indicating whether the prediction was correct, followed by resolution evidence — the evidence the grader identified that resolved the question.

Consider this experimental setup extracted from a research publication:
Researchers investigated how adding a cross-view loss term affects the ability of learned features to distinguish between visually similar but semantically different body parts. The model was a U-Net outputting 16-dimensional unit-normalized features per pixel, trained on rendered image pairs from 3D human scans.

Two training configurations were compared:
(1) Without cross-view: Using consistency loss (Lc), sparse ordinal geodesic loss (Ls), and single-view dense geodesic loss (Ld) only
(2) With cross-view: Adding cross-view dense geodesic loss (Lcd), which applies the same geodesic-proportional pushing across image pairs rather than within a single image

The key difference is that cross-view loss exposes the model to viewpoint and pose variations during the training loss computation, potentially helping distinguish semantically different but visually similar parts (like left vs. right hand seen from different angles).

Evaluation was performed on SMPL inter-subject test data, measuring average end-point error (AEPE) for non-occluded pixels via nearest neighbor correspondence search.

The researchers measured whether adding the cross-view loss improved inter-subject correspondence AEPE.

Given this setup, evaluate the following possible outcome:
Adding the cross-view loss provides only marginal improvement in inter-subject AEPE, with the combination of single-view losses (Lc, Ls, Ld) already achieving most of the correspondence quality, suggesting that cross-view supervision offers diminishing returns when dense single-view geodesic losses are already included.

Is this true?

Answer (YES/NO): NO